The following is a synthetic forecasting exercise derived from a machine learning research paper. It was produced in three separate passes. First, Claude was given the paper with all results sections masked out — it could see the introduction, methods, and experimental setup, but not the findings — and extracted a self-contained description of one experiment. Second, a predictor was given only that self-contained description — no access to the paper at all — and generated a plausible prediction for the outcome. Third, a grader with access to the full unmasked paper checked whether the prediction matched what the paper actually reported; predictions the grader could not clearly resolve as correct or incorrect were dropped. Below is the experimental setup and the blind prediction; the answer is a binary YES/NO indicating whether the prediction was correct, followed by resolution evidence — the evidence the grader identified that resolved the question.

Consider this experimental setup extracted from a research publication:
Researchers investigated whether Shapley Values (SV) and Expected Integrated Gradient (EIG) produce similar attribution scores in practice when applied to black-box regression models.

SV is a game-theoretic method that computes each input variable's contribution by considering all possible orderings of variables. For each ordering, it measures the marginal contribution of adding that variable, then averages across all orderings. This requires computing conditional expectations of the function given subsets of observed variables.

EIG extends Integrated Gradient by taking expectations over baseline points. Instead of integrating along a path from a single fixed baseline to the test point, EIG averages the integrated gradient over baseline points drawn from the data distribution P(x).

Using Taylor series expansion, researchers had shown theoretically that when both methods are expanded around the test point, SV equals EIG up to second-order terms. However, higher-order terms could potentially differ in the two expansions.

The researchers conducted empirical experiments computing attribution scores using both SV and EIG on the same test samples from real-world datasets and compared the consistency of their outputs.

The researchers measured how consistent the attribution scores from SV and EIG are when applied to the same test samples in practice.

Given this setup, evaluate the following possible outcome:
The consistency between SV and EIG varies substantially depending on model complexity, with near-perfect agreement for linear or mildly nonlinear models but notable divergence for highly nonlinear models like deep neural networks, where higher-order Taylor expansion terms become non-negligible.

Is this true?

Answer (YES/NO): NO